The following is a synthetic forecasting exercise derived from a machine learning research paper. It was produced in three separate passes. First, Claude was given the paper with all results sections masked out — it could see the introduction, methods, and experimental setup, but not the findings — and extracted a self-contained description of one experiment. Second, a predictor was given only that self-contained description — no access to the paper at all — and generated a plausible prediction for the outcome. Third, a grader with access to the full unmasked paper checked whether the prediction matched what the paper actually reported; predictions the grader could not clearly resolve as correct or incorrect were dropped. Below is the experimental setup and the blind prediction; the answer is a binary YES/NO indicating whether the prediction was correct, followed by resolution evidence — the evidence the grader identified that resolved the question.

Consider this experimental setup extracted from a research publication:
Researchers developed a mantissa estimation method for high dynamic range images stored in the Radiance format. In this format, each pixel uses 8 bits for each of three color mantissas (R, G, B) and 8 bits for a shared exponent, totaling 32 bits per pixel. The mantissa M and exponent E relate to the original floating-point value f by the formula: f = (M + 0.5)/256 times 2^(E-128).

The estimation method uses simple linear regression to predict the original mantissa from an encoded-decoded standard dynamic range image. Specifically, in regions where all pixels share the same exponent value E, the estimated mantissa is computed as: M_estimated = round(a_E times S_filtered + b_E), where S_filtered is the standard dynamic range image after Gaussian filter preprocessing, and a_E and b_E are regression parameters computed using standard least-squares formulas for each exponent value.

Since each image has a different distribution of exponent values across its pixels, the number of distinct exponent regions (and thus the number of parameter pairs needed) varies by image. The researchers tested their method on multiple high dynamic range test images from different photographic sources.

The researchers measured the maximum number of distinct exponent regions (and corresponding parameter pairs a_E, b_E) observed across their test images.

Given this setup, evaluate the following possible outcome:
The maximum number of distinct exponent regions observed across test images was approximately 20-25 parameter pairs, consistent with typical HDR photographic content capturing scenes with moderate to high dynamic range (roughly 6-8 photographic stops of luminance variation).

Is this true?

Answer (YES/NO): YES